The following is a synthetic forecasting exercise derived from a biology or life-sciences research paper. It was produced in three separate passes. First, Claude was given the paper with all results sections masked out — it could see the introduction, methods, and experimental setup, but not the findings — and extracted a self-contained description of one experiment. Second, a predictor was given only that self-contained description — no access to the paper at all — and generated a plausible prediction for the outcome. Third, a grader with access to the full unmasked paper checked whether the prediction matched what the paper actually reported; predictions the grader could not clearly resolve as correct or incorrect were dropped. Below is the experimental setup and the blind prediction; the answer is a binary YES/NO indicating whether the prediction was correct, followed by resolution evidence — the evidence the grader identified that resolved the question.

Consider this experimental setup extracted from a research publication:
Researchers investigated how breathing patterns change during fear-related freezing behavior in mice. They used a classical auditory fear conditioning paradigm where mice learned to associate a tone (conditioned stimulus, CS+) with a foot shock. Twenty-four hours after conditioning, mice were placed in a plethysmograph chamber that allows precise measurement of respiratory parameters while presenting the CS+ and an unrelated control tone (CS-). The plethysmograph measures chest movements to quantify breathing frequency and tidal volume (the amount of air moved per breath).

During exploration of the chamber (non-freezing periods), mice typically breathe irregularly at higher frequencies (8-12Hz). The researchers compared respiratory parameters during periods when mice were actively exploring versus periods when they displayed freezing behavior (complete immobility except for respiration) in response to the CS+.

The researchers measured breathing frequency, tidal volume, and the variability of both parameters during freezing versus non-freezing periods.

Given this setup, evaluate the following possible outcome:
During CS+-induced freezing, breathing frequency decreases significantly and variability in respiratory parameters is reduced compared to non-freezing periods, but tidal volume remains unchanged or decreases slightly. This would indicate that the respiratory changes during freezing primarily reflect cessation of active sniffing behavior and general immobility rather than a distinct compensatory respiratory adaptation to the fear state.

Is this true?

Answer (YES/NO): NO